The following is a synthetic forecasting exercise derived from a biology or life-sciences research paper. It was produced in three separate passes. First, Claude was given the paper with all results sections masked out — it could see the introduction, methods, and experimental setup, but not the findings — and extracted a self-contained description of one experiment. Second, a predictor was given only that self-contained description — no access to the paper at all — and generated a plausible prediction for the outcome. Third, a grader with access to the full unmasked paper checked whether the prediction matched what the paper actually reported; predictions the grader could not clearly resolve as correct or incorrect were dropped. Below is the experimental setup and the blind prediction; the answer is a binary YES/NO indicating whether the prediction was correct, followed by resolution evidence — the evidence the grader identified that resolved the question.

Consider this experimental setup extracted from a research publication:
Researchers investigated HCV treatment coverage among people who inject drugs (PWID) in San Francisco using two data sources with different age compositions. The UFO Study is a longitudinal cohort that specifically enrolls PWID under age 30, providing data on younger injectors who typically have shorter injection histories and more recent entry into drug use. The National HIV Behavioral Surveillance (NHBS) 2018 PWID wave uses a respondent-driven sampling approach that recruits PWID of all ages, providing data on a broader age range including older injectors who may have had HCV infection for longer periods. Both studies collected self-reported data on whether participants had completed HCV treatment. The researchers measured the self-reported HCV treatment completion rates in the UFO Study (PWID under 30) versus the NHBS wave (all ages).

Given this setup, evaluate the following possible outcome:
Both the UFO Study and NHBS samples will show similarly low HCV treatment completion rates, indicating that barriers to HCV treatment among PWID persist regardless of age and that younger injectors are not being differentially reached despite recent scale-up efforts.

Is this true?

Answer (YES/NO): NO